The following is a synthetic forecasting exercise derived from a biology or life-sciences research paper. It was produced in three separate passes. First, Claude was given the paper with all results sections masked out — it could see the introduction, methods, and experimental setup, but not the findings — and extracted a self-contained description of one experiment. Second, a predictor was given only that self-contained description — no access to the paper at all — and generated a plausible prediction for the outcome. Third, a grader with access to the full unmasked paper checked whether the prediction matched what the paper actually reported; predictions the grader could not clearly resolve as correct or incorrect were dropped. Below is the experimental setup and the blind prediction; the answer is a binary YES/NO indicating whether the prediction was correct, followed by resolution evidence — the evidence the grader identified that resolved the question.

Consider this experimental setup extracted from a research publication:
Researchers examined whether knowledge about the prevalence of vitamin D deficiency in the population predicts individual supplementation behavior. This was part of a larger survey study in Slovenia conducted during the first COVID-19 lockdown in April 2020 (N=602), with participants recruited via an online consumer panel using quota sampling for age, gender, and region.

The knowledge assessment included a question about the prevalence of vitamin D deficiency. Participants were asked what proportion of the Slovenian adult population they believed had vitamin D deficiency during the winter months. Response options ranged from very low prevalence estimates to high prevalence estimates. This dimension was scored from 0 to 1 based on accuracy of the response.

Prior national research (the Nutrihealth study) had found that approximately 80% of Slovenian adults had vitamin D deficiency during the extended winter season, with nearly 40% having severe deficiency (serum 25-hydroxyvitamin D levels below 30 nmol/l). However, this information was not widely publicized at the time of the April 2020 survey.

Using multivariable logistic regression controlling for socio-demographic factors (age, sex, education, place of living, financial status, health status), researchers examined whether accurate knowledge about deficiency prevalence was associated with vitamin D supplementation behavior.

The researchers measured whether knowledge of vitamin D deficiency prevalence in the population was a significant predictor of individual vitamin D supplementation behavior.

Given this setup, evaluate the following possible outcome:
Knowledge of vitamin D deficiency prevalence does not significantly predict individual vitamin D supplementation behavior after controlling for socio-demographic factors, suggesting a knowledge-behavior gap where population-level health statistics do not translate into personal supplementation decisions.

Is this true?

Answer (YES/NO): NO